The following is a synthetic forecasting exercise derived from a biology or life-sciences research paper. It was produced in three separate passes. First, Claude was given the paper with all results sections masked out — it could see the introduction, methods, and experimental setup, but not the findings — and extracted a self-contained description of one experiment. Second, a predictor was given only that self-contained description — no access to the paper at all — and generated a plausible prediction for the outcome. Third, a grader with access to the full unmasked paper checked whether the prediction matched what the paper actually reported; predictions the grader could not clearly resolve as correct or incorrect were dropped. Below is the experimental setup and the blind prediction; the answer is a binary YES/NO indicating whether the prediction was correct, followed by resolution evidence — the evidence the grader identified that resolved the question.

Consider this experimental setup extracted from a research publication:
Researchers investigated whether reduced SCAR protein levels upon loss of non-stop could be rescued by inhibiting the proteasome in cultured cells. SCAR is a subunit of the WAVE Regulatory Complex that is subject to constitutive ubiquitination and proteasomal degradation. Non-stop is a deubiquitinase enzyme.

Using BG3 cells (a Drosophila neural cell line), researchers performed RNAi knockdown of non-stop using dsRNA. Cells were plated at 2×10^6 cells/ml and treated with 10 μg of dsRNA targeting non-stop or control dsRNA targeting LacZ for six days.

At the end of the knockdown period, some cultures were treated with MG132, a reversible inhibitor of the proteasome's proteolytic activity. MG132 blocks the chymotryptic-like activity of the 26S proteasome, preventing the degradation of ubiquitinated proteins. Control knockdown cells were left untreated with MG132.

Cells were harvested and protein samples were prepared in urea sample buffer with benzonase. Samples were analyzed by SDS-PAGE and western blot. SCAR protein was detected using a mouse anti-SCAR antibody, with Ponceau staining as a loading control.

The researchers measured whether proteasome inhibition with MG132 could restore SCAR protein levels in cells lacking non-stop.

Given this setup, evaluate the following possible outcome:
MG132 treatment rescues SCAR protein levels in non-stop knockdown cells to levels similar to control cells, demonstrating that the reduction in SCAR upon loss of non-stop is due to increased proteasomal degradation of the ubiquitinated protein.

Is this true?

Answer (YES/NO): YES